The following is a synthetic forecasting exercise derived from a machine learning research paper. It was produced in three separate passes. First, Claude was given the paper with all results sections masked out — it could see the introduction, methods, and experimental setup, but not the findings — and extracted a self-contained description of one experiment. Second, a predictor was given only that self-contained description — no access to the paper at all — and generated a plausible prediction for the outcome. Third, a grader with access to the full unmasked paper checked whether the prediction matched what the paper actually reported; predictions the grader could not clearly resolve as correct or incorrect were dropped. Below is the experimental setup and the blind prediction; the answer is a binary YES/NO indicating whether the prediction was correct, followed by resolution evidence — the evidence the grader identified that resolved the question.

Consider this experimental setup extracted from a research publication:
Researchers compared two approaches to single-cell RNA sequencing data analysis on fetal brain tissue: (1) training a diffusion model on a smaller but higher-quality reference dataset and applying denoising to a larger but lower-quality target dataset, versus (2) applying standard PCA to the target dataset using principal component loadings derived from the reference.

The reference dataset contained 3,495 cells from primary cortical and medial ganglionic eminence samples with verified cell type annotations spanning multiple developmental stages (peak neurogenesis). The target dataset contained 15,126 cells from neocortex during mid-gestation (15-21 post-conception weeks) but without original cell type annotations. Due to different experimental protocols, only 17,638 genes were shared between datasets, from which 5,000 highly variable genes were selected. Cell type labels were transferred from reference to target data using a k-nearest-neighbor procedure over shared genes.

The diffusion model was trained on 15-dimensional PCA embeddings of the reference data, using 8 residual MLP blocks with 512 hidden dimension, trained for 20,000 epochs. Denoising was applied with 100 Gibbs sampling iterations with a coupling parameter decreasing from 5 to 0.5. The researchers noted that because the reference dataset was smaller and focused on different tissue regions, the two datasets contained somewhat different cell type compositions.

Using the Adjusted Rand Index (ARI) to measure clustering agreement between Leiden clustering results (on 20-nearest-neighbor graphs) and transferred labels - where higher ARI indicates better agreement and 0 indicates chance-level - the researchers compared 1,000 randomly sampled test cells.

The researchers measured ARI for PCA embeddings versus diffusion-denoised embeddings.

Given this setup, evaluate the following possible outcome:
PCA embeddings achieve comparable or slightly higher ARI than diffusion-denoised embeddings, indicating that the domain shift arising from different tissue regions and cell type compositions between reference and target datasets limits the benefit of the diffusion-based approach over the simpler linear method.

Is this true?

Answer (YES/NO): YES